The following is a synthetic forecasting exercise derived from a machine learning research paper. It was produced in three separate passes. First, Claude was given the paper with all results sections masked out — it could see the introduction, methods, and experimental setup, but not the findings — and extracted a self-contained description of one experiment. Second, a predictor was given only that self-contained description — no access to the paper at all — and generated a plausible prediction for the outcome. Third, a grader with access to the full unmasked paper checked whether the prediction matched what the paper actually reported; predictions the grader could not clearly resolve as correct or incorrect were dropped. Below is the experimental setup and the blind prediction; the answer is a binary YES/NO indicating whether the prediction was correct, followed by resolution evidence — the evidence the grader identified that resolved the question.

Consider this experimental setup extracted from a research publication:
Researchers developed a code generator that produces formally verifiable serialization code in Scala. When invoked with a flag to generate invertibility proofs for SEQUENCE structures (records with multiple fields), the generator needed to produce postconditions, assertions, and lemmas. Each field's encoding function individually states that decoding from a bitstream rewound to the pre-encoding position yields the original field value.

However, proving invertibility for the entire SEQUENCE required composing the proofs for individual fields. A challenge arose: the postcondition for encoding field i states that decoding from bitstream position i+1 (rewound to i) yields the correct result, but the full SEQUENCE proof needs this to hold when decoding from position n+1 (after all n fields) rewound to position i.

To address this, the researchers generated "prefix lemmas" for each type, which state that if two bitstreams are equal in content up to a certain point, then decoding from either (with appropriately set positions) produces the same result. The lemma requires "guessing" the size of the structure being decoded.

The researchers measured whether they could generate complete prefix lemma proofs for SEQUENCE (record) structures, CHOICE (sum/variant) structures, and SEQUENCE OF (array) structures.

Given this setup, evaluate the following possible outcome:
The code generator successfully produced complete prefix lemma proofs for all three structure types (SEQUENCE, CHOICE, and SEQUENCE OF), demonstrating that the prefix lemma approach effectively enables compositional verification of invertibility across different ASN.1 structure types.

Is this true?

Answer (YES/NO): NO